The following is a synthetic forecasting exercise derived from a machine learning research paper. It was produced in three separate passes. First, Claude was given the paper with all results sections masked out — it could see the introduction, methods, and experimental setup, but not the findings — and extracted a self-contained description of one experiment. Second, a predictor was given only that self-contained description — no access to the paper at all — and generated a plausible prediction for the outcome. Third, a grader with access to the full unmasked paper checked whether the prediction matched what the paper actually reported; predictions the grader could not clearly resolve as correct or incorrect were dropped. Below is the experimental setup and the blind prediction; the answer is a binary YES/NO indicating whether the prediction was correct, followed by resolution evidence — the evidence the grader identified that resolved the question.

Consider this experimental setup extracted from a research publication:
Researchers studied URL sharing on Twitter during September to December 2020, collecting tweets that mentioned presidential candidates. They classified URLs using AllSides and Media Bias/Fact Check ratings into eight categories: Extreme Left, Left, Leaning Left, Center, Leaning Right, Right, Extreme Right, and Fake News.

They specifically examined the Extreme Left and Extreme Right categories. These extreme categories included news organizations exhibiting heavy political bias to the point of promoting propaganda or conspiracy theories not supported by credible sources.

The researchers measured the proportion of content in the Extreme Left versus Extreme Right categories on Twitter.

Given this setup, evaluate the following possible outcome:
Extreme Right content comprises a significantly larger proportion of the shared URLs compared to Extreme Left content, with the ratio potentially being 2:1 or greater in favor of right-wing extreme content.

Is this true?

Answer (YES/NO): YES